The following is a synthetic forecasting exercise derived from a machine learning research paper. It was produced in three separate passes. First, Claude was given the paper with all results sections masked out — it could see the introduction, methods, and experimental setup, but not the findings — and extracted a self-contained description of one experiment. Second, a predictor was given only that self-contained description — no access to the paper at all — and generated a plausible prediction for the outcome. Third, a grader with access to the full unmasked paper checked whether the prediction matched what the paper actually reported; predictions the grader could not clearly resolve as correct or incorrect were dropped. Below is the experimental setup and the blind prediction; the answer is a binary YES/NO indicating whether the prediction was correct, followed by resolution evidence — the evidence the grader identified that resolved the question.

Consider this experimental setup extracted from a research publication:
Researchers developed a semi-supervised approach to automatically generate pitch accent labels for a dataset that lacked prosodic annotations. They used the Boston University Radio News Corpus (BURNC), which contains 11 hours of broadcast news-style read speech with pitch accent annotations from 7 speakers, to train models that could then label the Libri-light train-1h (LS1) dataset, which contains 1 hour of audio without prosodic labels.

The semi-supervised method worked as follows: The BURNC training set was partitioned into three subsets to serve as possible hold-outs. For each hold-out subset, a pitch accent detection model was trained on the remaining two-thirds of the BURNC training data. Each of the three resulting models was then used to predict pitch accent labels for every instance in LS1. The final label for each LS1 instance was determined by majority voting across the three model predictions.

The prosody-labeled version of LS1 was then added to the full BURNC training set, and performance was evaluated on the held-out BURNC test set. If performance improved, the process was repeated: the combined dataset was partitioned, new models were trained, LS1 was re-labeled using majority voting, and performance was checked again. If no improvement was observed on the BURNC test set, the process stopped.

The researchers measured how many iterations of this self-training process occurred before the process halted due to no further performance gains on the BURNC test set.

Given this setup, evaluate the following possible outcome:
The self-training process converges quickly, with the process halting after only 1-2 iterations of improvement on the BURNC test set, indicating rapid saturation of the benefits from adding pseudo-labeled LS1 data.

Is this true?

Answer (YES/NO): NO